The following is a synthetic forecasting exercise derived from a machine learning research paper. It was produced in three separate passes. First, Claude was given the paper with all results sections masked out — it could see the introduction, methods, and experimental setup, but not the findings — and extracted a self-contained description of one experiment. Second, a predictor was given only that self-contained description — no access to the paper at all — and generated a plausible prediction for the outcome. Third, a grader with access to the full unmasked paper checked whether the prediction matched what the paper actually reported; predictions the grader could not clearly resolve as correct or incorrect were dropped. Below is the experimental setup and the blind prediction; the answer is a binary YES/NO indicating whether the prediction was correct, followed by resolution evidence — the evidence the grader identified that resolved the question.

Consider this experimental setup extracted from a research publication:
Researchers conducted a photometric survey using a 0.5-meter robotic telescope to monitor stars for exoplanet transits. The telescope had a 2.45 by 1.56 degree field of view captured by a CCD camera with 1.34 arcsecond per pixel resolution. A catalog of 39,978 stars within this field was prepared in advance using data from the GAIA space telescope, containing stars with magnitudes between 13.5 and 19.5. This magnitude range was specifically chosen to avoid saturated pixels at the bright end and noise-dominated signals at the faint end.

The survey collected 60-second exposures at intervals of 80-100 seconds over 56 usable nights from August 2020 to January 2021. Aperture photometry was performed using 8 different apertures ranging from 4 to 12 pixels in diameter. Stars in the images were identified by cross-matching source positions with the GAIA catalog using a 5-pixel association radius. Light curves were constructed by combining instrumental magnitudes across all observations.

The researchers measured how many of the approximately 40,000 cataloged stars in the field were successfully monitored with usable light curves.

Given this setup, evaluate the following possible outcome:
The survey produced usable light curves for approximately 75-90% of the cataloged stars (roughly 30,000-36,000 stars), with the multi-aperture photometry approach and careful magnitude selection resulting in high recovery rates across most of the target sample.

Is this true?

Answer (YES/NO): YES